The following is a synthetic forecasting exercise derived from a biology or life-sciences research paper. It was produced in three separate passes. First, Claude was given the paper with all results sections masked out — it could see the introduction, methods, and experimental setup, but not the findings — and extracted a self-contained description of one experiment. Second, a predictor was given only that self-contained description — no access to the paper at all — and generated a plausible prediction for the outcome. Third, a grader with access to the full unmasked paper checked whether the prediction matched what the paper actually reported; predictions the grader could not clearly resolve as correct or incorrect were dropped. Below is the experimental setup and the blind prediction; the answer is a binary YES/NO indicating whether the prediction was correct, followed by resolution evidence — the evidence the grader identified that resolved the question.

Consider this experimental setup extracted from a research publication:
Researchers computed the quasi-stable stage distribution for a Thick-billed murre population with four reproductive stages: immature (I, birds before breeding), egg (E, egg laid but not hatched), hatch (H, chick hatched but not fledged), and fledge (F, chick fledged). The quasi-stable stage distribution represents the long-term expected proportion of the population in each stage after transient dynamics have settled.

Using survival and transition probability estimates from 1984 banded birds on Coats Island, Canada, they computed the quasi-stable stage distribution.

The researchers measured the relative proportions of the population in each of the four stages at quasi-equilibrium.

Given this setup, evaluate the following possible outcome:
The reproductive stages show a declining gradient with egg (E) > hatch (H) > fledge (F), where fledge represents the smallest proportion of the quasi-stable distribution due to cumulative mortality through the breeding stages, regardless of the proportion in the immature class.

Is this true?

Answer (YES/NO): NO